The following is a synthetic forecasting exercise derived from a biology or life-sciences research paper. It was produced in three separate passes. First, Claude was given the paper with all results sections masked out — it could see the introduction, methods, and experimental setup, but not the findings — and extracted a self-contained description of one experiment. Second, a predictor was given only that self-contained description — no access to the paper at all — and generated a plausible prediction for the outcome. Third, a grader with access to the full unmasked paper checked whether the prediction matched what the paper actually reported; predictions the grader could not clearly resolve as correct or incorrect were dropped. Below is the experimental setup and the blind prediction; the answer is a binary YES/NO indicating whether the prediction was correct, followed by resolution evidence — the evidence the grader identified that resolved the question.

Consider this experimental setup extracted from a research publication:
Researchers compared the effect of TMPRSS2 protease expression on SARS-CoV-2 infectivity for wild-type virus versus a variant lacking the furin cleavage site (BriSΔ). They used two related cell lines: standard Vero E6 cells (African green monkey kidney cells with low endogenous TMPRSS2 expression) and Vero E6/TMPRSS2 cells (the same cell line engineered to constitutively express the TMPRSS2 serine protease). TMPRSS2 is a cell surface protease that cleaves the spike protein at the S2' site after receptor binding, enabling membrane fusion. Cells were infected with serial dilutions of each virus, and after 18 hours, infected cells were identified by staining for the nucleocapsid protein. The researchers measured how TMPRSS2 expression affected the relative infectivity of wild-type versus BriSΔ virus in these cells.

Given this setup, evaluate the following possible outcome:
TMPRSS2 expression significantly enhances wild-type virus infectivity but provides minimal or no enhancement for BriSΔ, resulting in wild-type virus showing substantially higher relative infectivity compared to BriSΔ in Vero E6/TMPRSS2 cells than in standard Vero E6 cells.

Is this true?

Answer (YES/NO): NO